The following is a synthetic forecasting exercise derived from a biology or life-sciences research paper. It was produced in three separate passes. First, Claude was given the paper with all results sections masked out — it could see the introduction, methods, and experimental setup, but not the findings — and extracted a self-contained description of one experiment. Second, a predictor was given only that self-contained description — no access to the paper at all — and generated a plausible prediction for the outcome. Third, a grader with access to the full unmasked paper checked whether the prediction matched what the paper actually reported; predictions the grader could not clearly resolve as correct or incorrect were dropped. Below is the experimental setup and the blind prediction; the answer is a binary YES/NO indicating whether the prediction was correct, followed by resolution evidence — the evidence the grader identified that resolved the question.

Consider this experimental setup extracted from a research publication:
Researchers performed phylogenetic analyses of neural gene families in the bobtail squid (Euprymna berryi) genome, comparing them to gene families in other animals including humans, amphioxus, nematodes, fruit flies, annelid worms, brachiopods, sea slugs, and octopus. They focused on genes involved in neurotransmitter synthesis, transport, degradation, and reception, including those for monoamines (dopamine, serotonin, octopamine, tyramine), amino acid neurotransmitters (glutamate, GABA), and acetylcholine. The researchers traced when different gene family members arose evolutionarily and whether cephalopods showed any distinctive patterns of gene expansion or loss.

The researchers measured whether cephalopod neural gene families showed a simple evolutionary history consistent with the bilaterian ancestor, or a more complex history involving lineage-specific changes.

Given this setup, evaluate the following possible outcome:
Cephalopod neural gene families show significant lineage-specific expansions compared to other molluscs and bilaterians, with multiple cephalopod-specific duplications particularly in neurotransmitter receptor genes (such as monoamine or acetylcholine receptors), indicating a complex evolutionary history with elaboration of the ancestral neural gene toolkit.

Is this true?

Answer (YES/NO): NO